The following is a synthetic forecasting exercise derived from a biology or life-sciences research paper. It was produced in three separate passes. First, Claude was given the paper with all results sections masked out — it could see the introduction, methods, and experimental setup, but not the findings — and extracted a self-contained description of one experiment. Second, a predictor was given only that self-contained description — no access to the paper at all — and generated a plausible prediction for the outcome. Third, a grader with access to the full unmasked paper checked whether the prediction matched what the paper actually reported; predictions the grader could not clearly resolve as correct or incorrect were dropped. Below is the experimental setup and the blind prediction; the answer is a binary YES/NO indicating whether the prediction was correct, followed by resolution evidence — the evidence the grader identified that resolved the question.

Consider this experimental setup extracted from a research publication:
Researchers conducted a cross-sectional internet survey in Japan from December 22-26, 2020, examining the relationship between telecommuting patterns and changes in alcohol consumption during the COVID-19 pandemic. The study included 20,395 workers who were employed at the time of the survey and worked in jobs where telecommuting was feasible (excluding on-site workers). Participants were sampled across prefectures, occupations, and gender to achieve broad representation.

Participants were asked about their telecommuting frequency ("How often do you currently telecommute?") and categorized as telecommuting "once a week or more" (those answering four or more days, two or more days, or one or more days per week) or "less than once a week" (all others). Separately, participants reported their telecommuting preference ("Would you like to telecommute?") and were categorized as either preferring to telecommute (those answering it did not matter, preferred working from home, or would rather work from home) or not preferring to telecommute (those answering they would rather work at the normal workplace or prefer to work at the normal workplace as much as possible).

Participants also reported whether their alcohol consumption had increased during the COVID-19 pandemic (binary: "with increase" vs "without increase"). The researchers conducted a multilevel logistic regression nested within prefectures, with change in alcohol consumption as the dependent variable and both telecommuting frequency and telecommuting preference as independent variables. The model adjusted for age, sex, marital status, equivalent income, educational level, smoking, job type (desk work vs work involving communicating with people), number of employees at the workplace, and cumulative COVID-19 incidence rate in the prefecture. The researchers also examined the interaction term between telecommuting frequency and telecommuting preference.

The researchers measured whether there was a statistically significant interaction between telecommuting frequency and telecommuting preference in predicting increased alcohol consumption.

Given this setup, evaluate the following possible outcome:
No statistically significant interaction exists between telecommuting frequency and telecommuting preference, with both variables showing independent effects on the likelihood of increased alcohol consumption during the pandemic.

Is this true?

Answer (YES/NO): NO